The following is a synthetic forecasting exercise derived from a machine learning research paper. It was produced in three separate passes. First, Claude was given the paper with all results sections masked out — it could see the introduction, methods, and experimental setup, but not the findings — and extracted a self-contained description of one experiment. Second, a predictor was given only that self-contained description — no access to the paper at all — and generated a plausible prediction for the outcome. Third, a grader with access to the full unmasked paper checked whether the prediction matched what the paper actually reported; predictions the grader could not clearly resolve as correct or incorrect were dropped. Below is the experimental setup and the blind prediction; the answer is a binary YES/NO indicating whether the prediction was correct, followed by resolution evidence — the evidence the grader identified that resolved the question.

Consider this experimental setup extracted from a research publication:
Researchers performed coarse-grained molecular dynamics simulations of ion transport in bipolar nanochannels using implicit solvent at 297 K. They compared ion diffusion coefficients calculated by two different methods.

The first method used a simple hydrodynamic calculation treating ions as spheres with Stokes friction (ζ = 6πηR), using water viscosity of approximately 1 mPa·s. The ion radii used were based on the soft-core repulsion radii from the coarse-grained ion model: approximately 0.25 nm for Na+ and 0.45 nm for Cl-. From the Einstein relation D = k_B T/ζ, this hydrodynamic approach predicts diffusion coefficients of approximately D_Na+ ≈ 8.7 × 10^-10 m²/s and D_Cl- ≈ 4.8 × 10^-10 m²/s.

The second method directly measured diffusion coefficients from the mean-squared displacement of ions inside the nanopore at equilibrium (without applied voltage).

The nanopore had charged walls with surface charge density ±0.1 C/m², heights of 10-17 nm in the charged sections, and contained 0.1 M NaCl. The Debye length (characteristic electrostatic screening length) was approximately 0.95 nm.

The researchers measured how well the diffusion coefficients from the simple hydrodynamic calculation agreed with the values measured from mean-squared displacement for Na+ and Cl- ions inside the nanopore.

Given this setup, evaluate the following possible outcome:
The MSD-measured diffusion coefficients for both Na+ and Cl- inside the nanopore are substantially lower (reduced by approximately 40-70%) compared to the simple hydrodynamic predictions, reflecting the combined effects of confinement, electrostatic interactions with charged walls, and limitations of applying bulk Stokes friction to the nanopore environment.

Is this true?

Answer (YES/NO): NO